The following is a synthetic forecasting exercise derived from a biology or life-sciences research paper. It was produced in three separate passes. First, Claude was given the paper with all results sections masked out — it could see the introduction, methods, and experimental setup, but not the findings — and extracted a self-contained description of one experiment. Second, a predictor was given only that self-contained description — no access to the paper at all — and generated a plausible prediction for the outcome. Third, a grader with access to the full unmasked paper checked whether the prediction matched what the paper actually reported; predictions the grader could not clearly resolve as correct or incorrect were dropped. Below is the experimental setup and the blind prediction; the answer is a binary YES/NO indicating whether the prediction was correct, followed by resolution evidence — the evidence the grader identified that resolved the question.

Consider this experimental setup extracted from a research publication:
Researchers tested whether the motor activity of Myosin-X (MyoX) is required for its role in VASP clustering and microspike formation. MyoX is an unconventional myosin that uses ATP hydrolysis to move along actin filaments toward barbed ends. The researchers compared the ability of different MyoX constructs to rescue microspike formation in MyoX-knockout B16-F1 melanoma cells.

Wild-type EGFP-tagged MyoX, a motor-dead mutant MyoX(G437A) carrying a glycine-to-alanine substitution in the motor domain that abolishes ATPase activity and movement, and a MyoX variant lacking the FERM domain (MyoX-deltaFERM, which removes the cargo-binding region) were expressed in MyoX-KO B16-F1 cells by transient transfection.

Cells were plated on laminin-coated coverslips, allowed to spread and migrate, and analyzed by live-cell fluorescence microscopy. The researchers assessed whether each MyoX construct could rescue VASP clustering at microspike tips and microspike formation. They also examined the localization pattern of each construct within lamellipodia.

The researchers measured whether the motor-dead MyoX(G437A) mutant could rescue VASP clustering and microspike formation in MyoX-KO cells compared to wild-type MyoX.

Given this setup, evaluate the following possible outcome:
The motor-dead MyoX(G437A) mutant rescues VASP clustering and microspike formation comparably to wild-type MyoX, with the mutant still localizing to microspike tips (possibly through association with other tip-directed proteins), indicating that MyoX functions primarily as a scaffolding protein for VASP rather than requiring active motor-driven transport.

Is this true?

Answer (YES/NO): NO